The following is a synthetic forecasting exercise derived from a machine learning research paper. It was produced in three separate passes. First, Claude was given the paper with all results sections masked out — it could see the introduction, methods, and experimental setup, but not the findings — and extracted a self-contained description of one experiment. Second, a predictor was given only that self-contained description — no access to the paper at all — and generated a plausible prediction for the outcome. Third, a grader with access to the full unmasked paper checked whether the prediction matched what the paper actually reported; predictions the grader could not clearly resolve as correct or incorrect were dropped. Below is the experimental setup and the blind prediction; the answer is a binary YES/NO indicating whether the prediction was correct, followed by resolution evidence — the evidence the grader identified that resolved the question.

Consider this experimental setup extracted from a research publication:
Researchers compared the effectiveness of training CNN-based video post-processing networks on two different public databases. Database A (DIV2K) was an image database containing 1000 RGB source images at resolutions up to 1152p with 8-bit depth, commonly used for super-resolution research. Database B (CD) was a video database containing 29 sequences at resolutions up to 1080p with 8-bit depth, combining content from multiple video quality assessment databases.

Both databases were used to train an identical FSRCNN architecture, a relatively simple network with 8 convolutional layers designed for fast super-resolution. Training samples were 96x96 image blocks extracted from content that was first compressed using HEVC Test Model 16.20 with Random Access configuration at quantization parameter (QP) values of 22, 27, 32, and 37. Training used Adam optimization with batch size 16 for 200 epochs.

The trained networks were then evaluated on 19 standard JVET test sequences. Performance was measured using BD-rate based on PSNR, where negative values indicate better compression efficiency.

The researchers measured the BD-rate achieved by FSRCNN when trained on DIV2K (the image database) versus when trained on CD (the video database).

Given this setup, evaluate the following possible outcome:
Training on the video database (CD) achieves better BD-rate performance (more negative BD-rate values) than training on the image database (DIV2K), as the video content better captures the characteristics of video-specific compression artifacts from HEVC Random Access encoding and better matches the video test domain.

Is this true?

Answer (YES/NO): NO